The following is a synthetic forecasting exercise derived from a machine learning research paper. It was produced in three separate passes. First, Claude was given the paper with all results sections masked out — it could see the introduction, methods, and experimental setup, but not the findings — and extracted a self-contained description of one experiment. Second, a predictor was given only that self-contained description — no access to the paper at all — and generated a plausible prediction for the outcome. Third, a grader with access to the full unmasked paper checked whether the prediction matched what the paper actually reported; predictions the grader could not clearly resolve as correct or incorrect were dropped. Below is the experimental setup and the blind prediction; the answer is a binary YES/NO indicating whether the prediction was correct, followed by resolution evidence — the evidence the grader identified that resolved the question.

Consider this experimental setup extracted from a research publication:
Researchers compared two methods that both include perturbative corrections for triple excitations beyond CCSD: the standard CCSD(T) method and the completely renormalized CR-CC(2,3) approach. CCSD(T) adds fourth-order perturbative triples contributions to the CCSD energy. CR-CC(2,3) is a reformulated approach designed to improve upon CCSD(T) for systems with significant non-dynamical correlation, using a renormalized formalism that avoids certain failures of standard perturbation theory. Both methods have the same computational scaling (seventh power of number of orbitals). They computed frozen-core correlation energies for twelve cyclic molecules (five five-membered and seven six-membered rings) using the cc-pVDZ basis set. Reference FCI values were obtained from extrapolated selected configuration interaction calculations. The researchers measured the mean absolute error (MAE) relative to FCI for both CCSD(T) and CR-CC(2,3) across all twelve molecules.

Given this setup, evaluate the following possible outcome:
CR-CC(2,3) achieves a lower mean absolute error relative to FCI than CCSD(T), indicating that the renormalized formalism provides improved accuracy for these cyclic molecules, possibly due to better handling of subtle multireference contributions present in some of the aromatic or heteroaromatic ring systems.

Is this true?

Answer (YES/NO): NO